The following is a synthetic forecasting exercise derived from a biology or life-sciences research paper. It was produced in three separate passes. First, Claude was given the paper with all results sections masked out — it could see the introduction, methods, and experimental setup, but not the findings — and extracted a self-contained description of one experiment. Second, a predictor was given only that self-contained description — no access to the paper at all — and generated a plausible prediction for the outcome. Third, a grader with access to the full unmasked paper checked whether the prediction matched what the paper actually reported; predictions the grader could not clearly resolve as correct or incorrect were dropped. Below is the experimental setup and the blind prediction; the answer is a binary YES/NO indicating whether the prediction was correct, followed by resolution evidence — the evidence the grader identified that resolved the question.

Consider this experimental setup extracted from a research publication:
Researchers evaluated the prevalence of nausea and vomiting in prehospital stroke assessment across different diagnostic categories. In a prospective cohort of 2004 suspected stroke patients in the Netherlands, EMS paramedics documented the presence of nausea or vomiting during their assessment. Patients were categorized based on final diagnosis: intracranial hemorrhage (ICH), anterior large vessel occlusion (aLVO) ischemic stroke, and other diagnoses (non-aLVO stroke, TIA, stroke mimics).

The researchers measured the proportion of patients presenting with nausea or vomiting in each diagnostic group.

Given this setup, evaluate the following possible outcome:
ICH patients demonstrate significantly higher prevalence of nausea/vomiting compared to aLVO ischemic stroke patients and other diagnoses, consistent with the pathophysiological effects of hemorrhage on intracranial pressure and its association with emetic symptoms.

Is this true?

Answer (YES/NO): NO